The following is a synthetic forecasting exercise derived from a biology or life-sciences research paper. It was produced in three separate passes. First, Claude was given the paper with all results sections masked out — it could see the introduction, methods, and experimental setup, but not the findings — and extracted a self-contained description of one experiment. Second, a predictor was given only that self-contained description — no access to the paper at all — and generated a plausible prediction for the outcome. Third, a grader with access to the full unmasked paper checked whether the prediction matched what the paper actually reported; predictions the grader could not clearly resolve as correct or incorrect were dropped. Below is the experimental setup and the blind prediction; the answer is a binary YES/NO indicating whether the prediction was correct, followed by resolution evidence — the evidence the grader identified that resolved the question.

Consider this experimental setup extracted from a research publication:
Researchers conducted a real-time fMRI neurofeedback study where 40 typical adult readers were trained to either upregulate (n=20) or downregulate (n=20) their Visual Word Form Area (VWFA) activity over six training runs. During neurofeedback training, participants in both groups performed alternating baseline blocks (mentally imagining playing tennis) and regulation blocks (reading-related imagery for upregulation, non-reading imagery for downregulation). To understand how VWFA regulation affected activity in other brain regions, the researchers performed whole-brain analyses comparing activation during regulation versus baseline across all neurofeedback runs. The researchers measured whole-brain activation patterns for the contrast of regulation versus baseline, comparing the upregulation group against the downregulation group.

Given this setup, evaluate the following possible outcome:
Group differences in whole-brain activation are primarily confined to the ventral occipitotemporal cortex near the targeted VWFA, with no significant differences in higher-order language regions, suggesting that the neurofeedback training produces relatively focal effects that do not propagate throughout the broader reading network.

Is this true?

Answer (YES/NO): NO